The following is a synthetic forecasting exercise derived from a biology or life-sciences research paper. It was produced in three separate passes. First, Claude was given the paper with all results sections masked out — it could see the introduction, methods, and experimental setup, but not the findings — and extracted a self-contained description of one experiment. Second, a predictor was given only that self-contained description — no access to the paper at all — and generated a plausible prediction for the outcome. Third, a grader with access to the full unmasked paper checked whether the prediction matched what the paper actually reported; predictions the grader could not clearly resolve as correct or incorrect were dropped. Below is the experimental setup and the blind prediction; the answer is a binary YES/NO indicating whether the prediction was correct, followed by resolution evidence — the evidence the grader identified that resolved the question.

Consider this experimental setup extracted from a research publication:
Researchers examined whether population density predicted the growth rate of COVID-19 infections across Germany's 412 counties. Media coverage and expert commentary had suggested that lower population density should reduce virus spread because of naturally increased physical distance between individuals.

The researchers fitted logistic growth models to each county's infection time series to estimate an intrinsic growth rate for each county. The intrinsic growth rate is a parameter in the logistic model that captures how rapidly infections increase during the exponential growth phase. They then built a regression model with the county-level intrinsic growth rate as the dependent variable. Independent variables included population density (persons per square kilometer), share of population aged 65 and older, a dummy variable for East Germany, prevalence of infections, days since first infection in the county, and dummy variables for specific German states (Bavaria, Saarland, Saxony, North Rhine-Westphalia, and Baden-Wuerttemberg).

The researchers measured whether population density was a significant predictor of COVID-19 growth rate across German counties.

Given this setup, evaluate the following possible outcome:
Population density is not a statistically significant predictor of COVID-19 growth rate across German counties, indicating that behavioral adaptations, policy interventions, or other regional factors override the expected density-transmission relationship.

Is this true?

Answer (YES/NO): NO